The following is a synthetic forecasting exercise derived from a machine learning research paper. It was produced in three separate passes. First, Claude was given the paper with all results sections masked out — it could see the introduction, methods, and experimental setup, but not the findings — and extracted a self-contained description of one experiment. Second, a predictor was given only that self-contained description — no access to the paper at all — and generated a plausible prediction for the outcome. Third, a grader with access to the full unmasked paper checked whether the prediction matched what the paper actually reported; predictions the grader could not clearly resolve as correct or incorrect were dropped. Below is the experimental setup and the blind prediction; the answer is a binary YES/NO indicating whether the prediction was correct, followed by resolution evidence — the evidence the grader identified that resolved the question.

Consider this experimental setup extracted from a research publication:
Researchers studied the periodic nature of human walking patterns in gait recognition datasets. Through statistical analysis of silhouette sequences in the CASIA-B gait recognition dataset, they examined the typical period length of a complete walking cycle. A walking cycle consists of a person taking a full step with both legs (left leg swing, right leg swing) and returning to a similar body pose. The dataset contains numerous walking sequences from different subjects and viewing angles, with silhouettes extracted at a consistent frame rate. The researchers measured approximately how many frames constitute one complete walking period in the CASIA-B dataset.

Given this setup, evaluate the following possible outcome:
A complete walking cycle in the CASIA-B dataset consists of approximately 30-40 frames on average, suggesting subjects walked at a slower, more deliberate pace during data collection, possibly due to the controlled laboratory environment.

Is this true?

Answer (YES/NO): NO